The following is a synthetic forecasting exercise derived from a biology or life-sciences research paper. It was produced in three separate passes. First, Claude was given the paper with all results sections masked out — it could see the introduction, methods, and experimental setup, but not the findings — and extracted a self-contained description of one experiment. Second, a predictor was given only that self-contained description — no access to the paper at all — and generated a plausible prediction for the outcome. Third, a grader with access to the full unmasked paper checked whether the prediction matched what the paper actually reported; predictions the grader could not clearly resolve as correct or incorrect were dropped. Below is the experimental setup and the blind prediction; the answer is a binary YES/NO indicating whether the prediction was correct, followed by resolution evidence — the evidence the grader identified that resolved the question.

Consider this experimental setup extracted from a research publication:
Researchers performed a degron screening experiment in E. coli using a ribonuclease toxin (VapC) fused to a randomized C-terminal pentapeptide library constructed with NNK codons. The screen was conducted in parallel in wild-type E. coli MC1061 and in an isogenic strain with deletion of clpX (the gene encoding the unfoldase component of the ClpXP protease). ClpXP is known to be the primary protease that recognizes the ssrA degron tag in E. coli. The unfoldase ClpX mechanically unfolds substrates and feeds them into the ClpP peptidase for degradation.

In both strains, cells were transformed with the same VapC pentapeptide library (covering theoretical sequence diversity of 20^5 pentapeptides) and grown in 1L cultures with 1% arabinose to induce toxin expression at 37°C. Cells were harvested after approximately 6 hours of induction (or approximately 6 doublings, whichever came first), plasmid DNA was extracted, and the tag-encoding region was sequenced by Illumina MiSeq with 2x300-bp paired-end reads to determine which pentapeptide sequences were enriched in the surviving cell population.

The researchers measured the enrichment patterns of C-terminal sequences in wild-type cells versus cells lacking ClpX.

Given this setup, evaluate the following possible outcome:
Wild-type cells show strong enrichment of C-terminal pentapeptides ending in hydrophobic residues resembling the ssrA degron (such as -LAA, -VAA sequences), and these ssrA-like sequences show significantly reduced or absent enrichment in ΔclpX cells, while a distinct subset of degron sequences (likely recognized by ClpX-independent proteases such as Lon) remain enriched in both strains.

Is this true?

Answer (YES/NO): NO